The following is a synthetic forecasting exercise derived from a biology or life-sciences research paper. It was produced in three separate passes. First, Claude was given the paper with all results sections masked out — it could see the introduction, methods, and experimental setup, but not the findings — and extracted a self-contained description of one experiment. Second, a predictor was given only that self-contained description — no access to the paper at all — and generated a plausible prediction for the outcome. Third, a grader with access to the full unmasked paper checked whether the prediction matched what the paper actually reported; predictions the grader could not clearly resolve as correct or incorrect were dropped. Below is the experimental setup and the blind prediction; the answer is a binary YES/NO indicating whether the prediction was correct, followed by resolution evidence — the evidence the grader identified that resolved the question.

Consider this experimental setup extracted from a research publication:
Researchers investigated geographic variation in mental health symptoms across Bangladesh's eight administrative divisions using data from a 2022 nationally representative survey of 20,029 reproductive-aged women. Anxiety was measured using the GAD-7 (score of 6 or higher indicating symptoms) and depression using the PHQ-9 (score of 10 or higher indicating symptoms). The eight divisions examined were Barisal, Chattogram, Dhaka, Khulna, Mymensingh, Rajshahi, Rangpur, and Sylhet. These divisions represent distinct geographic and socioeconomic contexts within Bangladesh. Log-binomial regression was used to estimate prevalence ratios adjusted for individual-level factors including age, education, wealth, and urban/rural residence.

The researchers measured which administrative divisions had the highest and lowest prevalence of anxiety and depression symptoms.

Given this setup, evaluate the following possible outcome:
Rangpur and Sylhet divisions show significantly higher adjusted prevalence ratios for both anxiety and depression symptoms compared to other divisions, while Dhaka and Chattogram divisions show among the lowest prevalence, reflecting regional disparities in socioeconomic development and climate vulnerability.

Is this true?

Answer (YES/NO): NO